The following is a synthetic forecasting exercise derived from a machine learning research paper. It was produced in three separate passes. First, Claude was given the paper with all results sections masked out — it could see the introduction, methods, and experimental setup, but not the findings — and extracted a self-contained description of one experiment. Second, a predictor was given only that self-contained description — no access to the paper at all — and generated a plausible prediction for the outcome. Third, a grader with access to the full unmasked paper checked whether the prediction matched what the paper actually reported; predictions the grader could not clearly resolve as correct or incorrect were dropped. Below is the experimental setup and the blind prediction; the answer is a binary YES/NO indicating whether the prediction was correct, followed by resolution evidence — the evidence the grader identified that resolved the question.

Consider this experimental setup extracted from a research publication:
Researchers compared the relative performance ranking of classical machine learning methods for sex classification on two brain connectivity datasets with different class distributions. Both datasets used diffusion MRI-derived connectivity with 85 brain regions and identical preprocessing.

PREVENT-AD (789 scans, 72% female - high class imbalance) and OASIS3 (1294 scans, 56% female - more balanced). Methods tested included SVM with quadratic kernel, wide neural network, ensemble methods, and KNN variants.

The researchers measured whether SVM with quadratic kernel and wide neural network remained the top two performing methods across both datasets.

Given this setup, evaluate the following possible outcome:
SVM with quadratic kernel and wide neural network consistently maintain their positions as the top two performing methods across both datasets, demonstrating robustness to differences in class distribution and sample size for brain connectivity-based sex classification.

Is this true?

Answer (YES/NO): YES